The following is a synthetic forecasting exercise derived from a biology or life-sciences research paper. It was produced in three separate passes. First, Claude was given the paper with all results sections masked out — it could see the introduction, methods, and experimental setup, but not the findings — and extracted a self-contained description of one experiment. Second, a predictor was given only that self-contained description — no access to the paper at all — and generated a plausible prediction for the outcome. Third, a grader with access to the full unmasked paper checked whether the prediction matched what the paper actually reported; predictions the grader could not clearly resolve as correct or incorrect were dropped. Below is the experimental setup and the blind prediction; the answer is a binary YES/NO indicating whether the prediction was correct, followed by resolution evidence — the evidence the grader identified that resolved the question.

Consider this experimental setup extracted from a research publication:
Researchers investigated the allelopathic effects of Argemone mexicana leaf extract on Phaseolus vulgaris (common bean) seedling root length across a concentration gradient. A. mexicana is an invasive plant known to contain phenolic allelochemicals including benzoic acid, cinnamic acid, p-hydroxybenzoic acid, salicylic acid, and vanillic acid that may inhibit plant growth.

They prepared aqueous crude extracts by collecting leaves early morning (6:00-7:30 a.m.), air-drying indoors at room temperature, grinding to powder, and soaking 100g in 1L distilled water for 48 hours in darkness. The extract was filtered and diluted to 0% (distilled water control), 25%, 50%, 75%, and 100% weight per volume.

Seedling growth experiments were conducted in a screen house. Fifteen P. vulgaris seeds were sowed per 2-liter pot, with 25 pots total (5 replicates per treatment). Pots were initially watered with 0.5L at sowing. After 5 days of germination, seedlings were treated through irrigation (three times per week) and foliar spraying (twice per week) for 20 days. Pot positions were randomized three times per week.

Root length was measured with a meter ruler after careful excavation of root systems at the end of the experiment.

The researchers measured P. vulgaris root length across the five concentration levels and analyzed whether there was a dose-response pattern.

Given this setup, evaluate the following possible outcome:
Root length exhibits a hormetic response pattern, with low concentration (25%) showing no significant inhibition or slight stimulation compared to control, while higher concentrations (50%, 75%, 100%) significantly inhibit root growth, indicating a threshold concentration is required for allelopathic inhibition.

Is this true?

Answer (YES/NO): NO